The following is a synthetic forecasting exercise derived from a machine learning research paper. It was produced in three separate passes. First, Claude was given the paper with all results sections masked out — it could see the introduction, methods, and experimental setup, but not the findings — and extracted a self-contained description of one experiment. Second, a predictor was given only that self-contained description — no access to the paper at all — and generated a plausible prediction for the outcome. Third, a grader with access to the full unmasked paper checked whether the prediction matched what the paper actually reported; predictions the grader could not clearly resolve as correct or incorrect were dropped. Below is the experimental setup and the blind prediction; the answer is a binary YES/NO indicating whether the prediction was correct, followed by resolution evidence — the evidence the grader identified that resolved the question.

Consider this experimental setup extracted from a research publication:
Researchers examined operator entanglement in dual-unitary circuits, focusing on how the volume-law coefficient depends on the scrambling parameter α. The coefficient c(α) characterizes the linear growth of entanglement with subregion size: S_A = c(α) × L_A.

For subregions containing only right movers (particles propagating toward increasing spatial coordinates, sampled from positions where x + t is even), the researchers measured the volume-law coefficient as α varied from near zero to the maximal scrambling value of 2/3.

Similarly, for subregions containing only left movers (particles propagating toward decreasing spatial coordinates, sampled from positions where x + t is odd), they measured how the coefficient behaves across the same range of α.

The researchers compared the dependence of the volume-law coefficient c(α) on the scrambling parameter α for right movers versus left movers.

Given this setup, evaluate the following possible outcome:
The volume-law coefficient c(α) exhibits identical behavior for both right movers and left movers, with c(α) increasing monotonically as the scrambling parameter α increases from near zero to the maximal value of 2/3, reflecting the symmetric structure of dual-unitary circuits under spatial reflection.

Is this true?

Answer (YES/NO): NO